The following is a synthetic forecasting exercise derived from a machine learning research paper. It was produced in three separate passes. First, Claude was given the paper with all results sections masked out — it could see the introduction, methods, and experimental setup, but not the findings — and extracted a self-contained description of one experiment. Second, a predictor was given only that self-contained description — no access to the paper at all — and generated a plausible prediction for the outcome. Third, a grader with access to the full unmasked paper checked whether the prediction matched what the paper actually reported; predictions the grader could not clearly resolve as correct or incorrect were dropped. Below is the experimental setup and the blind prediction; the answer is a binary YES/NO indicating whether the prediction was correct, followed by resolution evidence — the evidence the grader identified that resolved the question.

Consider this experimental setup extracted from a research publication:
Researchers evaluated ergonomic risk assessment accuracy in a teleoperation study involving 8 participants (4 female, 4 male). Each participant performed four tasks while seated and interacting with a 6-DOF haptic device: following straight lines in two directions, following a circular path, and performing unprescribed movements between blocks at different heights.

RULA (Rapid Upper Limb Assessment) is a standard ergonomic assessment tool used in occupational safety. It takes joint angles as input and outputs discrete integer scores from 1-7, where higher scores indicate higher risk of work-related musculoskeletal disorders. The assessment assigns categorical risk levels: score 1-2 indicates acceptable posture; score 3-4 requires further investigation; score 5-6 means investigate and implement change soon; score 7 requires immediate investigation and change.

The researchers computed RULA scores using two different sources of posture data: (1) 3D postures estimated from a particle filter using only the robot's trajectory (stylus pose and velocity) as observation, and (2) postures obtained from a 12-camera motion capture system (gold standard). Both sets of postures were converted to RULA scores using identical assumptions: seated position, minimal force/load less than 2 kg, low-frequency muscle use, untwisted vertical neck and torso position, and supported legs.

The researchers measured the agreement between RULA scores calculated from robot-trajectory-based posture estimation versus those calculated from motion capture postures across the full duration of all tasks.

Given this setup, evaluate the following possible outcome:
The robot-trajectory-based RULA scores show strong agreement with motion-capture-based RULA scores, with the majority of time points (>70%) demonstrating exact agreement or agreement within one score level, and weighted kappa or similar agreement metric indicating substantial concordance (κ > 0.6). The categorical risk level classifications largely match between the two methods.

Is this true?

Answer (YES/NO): NO